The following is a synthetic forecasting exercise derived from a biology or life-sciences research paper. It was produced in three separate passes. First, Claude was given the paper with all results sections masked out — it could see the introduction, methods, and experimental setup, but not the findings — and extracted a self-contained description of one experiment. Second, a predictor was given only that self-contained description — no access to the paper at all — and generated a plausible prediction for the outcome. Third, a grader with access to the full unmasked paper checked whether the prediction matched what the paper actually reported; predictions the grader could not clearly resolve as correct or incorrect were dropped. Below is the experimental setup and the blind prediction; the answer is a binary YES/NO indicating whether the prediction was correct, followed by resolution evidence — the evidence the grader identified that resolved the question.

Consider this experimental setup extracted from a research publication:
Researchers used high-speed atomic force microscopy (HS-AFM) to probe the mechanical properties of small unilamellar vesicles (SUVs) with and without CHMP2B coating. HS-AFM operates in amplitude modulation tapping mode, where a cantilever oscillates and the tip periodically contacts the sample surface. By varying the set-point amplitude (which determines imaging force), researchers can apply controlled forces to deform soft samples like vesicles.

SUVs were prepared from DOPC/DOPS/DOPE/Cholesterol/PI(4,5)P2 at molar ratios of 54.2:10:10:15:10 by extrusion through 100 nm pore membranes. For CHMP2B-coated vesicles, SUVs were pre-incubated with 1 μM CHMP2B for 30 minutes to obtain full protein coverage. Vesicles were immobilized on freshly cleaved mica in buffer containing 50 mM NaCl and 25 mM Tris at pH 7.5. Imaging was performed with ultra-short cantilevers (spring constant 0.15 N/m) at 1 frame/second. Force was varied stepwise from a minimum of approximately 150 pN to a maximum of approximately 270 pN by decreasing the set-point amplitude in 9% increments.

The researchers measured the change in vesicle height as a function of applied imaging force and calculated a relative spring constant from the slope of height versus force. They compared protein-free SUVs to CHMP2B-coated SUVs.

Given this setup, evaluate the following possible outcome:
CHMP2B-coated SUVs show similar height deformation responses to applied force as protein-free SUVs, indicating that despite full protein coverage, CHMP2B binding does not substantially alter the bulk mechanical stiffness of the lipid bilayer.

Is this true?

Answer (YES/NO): NO